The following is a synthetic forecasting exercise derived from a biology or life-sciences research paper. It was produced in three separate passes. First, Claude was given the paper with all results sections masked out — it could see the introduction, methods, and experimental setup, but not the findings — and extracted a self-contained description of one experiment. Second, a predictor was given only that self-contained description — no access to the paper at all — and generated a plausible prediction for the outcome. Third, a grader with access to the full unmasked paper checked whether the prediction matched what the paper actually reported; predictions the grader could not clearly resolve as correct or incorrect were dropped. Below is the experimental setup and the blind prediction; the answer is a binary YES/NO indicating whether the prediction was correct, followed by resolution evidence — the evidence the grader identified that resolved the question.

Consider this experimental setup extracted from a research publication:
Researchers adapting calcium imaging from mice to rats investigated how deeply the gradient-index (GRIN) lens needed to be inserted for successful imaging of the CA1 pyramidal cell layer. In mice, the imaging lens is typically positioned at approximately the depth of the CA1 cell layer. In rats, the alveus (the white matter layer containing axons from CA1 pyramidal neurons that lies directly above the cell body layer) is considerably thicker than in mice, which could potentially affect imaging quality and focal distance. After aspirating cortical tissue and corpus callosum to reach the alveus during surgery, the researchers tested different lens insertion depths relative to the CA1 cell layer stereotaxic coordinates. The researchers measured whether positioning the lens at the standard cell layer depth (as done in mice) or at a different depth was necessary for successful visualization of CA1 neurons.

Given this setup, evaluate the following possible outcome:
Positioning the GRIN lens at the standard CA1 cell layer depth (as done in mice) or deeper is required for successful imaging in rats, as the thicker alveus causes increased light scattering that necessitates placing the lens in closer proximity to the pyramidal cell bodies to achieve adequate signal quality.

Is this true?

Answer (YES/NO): NO